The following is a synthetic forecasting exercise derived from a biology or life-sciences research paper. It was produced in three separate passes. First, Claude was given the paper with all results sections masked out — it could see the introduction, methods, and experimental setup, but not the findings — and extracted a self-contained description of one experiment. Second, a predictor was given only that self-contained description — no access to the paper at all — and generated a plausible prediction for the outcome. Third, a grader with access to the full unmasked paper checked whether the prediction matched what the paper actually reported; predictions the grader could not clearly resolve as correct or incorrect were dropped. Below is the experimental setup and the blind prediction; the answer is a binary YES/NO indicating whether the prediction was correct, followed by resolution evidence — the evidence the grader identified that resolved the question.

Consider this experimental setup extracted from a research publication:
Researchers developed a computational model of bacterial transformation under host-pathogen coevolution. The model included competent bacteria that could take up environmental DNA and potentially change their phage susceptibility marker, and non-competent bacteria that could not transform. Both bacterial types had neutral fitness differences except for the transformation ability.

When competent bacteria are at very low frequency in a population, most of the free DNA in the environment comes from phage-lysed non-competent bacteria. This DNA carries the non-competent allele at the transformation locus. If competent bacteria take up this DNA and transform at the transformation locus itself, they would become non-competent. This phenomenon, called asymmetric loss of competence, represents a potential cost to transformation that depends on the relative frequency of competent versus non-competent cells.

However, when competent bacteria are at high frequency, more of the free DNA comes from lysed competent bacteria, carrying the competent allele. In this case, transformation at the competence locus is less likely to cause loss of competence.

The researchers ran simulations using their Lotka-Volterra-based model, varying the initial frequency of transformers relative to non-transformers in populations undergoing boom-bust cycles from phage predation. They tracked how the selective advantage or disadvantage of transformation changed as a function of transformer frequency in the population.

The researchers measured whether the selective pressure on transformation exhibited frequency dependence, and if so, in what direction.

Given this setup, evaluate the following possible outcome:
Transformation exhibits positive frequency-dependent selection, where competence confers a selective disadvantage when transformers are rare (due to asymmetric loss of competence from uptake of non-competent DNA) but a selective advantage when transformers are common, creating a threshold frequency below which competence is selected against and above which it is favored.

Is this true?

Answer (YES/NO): NO